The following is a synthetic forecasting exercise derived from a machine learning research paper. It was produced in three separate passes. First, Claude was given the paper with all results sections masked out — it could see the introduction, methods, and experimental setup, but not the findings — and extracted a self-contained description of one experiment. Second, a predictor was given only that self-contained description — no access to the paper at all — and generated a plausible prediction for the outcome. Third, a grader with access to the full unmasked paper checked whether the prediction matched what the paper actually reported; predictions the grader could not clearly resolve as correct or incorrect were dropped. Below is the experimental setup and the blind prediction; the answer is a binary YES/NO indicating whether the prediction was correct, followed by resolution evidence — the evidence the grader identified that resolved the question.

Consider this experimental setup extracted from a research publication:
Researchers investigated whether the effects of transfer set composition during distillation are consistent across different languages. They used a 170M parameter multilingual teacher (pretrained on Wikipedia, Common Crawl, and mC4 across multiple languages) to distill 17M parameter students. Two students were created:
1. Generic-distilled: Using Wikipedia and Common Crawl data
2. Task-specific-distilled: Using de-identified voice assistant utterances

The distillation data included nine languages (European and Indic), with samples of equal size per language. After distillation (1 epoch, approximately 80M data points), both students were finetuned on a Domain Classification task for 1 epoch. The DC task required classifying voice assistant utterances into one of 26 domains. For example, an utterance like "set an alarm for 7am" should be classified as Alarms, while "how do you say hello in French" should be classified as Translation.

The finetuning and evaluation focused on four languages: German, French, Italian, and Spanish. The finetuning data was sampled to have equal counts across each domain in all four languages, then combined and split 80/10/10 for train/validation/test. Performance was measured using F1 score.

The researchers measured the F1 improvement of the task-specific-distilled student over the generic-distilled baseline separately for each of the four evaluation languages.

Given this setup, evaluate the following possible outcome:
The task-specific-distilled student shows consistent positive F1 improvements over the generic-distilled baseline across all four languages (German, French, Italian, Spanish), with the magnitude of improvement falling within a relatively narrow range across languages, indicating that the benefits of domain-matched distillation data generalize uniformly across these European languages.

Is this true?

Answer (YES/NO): YES